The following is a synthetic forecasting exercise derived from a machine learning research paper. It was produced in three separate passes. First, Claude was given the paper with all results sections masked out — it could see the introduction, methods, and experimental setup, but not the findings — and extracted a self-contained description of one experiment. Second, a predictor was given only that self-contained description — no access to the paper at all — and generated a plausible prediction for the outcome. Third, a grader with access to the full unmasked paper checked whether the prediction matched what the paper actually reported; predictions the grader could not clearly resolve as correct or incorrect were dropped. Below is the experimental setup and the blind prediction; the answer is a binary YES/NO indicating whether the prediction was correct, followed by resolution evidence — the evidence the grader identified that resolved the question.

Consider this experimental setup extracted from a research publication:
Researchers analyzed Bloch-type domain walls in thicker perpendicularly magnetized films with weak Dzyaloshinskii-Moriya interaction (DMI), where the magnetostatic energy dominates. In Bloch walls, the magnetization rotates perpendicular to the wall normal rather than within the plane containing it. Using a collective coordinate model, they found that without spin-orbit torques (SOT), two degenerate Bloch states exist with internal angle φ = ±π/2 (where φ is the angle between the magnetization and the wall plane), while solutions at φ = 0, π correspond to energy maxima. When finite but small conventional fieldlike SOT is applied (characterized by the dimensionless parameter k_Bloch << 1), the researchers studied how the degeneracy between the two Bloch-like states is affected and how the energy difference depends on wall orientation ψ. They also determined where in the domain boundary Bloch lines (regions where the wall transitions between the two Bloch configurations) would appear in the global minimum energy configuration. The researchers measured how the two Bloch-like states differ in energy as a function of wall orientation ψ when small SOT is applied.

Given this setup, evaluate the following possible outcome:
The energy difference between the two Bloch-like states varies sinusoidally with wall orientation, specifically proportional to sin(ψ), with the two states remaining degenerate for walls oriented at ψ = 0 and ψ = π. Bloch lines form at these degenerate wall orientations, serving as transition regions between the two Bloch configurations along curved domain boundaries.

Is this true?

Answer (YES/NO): NO